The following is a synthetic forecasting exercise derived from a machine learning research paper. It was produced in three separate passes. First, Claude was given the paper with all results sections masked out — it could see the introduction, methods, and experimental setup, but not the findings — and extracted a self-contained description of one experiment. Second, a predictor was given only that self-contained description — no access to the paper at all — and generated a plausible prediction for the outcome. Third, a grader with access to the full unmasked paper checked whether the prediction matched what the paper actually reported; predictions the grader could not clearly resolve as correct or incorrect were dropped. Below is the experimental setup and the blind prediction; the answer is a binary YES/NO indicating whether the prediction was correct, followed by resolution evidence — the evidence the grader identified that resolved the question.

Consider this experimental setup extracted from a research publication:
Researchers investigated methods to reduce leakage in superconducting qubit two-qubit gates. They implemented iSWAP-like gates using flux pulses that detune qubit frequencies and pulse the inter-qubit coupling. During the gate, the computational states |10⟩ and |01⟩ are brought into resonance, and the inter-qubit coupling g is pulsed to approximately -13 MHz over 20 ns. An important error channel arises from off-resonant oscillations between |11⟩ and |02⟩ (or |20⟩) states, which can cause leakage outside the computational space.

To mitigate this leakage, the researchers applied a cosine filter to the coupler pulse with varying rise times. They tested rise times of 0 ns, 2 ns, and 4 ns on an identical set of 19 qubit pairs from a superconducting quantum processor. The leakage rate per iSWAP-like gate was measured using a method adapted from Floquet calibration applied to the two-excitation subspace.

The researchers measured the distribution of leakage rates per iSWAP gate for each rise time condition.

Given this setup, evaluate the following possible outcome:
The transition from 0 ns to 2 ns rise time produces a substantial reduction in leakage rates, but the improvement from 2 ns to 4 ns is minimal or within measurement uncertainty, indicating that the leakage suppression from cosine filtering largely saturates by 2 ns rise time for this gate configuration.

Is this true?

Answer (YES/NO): NO